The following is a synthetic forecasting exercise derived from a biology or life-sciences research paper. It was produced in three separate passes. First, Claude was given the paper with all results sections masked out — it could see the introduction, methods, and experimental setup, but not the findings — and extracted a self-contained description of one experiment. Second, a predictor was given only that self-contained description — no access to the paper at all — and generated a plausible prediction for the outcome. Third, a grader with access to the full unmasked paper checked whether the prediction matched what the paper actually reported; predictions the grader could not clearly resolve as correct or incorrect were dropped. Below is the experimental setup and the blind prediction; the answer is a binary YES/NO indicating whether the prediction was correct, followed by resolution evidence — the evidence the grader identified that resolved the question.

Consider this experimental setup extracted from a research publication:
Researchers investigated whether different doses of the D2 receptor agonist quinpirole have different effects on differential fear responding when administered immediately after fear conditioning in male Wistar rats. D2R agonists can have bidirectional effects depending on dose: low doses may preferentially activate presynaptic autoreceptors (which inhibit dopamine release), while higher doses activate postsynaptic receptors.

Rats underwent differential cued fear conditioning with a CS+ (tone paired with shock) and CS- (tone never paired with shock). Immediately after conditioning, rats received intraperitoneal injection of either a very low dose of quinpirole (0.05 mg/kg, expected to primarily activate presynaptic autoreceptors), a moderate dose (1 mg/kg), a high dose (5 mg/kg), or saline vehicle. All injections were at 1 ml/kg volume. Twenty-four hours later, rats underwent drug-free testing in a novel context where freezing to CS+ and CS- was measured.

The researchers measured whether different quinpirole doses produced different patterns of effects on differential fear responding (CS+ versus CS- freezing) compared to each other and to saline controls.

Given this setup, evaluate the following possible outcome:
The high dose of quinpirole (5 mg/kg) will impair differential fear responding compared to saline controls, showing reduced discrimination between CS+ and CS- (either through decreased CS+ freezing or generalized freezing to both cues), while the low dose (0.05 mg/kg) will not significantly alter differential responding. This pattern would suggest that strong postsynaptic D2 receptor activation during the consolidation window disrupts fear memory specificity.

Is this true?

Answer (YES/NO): NO